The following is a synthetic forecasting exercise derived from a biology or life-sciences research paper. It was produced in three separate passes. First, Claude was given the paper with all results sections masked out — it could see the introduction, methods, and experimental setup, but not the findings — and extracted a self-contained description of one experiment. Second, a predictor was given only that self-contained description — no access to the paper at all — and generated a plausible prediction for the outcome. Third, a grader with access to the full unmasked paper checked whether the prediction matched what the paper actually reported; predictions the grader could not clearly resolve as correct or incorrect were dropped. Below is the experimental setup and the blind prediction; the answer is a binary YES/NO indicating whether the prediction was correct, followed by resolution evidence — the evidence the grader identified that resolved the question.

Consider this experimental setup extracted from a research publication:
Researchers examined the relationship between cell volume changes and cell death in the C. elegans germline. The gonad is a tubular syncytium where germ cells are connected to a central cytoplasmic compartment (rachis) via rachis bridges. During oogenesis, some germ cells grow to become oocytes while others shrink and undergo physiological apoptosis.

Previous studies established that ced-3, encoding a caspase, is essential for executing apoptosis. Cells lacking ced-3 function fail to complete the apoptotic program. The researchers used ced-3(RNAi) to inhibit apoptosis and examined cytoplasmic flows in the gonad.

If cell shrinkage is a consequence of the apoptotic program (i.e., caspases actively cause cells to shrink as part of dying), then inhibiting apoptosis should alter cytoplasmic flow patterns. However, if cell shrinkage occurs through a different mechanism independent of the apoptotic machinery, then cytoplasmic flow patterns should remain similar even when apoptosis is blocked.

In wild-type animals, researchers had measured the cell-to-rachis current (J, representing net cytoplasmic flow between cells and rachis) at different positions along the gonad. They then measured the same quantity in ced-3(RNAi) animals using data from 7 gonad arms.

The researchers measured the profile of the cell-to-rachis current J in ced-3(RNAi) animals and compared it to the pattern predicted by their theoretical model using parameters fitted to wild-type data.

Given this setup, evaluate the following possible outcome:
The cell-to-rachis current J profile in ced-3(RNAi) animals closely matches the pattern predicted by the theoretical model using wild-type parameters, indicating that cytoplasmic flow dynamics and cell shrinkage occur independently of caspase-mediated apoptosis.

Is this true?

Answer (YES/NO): YES